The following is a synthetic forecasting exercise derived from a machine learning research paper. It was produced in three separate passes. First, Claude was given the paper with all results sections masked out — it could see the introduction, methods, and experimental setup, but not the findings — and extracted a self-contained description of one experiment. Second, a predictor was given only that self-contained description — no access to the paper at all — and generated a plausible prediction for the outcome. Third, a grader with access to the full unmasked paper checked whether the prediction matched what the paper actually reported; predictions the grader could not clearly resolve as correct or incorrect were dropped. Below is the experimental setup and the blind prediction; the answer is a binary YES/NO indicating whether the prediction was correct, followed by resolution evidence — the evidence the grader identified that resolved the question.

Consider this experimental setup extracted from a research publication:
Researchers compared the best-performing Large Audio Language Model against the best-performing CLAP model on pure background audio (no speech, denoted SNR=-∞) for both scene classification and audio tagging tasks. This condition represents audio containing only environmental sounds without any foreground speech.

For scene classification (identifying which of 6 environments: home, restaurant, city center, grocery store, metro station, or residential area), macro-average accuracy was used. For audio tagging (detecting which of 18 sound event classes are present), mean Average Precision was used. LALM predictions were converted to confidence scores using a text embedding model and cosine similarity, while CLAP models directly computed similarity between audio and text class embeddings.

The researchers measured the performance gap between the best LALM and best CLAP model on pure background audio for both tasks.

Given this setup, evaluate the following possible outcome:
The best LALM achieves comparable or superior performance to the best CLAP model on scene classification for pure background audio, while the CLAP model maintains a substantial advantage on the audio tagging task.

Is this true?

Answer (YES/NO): NO